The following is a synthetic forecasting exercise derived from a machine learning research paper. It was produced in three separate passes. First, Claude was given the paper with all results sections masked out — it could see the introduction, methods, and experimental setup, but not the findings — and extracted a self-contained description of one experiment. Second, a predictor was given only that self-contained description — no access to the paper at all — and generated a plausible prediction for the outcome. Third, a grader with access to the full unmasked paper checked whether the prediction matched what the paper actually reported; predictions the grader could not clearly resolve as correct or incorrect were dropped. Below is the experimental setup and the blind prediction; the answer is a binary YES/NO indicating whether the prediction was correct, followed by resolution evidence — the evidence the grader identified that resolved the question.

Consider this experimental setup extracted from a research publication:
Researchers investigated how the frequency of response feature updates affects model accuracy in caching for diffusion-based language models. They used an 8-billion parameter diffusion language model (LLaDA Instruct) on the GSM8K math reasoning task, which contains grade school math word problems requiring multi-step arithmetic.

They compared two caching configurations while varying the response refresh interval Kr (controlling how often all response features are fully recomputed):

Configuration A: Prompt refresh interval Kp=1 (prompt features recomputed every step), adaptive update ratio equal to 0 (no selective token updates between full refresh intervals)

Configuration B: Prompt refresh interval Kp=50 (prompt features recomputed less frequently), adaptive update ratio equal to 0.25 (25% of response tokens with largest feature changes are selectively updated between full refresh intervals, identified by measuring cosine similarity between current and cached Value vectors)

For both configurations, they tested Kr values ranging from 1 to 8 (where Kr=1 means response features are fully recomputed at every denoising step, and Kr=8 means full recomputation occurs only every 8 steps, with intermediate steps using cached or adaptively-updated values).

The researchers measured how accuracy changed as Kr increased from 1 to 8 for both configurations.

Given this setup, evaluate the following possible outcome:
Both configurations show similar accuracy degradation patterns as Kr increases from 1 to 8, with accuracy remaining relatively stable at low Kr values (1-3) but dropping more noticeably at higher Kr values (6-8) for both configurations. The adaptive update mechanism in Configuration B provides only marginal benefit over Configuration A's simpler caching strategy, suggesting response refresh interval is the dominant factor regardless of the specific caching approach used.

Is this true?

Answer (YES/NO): NO